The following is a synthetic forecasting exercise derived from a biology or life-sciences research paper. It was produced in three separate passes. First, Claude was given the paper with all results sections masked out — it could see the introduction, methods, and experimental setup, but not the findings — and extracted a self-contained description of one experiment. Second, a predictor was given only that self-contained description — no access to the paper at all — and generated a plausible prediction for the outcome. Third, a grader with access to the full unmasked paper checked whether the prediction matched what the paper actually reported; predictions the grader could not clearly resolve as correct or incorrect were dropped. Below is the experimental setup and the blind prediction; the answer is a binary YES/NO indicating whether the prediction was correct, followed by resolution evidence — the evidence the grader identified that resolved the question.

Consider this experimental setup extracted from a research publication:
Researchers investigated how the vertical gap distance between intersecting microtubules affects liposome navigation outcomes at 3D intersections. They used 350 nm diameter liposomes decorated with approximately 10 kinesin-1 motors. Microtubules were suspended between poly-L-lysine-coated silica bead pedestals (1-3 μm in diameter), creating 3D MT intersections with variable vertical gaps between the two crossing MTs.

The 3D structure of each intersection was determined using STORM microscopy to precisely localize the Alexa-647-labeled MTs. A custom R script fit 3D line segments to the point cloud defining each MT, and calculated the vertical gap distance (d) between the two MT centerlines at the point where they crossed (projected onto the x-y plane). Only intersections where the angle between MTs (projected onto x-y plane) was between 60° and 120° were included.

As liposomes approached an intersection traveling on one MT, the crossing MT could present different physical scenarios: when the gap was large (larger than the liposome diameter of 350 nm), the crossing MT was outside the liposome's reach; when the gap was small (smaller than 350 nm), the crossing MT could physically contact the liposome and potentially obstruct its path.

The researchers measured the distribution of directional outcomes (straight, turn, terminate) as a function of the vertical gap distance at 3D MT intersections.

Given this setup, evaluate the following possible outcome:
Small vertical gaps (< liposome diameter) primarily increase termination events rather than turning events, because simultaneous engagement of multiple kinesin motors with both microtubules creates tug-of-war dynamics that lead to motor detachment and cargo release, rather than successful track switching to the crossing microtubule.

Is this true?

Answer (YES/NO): NO